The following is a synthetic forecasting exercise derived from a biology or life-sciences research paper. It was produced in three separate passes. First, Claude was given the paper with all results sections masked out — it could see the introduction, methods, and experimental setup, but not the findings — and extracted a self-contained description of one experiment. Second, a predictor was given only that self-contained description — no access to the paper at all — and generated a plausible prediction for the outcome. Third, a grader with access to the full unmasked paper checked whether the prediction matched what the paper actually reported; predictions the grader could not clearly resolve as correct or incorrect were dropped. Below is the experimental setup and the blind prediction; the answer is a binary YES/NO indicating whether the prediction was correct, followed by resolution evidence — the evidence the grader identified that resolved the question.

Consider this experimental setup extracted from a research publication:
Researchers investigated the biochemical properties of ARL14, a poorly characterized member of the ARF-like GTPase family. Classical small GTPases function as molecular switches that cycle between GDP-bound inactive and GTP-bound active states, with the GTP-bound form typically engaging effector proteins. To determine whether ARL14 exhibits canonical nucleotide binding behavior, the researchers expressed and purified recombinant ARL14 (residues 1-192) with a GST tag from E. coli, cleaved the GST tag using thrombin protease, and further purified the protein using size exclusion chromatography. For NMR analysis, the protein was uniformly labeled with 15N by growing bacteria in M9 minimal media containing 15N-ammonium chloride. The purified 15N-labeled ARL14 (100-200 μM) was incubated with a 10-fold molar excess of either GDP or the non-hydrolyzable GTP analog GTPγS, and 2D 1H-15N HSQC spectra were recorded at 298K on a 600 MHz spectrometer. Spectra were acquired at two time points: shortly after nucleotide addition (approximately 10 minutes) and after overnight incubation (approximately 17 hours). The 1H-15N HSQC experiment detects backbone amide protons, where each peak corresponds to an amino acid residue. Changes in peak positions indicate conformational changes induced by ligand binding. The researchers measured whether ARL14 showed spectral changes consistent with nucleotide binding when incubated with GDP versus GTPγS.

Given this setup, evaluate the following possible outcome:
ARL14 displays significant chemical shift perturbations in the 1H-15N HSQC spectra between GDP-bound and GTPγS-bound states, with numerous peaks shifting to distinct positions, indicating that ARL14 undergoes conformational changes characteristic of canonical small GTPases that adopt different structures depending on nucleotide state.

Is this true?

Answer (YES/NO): NO